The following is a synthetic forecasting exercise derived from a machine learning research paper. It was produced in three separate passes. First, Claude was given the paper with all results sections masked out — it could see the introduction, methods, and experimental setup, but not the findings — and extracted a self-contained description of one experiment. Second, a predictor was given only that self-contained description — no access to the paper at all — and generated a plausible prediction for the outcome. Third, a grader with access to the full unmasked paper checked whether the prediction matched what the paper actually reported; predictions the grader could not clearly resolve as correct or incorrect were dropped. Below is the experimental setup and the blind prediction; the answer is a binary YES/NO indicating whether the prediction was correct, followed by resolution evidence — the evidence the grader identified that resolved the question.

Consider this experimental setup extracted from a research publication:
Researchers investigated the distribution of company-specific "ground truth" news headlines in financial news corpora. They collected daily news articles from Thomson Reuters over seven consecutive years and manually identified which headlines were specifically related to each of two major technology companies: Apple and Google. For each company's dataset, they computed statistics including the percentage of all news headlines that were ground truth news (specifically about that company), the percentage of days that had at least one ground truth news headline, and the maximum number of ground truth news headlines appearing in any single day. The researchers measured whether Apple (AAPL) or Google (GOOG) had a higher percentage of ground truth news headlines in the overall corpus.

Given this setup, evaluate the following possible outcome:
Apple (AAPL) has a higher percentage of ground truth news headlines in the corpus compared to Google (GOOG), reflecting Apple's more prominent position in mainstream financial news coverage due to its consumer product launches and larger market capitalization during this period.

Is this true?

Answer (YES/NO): YES